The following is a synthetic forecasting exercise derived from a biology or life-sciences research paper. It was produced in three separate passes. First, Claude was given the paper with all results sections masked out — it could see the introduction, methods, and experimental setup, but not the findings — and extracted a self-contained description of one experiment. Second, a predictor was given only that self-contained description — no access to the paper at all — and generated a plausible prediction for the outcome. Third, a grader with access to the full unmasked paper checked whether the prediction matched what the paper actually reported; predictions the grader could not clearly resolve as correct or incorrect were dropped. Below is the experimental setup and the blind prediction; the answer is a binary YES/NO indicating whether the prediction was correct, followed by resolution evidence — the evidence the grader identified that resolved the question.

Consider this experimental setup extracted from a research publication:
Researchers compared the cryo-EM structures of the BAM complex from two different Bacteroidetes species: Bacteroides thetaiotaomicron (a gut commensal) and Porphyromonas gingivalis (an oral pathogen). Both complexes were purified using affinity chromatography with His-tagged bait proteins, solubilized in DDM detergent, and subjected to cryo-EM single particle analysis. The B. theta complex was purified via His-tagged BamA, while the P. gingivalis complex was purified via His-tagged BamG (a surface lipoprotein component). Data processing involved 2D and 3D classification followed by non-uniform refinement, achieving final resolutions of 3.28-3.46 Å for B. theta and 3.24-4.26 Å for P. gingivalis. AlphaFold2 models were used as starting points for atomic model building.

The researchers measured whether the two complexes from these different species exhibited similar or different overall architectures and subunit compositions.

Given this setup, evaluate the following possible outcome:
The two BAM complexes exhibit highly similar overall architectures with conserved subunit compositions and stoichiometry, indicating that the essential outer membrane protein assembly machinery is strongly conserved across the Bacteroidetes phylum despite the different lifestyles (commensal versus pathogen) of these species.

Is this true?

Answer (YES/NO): YES